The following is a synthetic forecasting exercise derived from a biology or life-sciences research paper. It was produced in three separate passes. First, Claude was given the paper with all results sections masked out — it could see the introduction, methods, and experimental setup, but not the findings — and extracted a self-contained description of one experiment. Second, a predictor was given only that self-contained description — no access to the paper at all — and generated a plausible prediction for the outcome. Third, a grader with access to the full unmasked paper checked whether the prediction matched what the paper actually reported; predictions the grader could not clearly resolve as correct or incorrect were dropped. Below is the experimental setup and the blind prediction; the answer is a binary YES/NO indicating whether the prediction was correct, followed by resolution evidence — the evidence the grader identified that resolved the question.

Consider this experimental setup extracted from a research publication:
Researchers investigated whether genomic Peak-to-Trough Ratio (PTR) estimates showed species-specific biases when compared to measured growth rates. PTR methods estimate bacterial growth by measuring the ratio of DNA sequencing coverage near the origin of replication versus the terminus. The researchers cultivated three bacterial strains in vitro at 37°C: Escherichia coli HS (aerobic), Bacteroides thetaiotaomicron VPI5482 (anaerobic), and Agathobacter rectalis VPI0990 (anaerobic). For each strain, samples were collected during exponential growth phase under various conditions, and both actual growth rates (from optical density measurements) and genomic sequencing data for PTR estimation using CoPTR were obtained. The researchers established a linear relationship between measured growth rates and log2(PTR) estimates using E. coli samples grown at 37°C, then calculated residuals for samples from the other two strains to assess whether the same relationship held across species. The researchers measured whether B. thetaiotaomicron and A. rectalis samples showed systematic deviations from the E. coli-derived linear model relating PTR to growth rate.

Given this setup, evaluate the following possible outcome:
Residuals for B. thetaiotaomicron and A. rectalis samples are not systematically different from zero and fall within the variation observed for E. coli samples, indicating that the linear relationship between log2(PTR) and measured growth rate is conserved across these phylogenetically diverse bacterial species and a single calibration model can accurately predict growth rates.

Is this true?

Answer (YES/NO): NO